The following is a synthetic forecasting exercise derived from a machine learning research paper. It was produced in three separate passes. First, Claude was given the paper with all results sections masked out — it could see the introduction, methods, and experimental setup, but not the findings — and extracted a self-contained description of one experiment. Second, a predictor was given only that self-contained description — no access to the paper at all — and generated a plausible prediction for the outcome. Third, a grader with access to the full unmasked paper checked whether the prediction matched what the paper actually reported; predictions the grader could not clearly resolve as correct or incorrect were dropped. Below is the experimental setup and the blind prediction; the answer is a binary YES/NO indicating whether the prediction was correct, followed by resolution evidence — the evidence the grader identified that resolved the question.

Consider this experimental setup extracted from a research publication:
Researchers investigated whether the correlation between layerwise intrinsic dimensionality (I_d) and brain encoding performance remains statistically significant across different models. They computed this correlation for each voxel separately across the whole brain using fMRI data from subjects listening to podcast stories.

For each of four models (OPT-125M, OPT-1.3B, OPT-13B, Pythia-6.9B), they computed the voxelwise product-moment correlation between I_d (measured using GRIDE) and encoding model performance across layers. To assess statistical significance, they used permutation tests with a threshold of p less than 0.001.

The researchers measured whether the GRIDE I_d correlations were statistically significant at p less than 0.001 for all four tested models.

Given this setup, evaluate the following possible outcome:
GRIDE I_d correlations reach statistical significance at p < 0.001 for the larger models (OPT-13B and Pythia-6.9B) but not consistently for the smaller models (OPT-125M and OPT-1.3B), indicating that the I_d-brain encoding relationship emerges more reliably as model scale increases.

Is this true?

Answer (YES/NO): NO